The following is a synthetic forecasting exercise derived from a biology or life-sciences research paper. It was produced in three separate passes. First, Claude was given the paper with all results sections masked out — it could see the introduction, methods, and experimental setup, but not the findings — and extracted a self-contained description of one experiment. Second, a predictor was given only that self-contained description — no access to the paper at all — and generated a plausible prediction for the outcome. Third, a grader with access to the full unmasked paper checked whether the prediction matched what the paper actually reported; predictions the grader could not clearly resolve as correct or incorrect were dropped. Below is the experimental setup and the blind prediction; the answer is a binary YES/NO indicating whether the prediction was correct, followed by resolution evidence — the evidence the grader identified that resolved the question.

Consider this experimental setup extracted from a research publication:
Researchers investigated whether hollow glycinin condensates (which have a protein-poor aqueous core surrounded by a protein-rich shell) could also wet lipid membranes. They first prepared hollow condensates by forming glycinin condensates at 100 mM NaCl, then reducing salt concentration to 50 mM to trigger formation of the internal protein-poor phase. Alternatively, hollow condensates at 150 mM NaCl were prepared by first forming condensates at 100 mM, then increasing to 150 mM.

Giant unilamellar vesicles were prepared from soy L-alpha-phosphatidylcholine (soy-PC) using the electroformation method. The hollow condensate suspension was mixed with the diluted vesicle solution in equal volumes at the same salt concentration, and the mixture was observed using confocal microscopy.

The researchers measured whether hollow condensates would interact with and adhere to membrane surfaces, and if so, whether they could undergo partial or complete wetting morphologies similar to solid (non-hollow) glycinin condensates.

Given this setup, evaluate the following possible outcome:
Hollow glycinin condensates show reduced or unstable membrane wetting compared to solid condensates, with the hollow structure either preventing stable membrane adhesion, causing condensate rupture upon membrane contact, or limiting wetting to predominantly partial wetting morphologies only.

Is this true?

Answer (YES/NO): NO